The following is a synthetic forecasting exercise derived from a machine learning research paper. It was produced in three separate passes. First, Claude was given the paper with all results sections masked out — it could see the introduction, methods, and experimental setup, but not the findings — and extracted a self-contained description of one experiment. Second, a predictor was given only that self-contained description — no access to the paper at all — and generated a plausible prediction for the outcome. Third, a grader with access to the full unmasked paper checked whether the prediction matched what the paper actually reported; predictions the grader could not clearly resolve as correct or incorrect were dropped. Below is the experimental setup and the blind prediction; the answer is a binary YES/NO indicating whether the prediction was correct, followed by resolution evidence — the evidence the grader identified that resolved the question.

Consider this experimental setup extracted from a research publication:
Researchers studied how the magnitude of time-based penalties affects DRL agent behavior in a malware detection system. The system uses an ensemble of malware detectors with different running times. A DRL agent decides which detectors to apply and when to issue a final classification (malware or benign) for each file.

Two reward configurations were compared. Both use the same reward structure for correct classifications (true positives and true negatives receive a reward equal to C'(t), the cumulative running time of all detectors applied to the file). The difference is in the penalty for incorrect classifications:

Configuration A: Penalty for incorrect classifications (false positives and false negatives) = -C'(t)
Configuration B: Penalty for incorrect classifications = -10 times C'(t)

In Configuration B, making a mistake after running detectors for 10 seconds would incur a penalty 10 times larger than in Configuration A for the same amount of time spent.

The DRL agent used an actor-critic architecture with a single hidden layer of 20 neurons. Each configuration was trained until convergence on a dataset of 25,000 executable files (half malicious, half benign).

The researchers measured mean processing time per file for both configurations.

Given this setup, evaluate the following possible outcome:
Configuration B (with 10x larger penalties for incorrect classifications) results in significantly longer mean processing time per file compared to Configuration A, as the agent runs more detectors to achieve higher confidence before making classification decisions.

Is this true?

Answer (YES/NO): NO